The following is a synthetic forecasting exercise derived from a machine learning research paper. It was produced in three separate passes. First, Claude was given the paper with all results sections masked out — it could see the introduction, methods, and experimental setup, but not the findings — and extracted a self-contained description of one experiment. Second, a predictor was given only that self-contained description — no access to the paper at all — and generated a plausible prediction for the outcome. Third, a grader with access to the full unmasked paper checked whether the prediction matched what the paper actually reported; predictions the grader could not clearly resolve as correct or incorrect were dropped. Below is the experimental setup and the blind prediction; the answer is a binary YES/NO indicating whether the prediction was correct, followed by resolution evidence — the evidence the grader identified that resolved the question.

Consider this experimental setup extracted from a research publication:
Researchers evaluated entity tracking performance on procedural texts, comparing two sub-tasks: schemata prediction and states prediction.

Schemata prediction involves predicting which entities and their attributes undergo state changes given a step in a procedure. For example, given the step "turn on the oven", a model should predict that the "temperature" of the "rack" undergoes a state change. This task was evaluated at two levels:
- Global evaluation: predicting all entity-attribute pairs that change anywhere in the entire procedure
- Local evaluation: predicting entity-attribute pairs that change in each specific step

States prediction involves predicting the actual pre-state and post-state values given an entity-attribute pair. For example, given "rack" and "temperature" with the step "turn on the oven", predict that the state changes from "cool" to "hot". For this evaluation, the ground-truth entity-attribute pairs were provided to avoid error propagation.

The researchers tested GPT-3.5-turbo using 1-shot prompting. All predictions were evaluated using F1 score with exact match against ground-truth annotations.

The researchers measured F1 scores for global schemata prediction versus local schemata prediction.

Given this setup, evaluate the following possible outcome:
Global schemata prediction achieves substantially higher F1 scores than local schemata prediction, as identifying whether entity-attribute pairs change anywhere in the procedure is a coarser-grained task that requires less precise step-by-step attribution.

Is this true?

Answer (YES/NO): YES